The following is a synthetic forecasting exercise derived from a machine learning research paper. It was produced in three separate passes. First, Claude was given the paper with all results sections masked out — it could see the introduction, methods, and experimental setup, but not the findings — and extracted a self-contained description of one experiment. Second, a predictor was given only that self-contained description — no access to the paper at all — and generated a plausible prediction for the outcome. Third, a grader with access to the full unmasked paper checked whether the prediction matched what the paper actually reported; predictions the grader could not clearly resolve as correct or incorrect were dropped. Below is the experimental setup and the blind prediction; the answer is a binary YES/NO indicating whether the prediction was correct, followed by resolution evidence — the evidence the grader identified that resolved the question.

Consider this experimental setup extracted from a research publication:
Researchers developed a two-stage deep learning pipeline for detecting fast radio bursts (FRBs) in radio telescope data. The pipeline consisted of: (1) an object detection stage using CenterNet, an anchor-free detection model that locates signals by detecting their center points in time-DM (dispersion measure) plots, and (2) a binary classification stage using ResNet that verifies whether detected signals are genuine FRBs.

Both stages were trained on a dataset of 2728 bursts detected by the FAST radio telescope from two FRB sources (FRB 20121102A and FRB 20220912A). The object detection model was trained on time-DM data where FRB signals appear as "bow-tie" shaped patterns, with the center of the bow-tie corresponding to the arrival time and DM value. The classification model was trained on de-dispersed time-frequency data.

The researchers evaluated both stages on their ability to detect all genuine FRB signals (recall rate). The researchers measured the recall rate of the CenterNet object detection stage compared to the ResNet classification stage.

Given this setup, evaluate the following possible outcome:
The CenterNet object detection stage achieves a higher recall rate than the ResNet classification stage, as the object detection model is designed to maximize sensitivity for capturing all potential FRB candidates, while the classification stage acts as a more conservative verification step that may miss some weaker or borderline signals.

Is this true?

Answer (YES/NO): NO